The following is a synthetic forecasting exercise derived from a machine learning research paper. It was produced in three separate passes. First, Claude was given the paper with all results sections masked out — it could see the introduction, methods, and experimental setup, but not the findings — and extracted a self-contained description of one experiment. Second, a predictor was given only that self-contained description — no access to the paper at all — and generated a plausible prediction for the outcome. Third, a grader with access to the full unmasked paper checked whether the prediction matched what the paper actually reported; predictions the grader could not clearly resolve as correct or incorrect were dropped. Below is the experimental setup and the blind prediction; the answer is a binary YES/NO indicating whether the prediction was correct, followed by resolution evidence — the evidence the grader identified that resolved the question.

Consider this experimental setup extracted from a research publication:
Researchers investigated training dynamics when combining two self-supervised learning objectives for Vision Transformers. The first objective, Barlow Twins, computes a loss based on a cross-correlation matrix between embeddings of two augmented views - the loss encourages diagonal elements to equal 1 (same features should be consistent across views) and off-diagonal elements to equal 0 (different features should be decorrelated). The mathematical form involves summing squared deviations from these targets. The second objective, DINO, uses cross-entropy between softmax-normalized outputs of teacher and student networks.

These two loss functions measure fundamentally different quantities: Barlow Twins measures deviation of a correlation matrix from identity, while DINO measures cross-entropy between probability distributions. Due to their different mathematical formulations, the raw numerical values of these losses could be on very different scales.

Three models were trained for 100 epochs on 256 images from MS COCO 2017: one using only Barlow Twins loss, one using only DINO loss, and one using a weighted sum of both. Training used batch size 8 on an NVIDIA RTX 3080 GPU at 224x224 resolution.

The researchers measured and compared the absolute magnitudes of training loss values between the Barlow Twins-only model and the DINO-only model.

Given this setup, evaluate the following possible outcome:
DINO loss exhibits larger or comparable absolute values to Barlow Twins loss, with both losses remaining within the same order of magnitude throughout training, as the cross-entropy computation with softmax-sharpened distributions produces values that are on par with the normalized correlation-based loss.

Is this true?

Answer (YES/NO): NO